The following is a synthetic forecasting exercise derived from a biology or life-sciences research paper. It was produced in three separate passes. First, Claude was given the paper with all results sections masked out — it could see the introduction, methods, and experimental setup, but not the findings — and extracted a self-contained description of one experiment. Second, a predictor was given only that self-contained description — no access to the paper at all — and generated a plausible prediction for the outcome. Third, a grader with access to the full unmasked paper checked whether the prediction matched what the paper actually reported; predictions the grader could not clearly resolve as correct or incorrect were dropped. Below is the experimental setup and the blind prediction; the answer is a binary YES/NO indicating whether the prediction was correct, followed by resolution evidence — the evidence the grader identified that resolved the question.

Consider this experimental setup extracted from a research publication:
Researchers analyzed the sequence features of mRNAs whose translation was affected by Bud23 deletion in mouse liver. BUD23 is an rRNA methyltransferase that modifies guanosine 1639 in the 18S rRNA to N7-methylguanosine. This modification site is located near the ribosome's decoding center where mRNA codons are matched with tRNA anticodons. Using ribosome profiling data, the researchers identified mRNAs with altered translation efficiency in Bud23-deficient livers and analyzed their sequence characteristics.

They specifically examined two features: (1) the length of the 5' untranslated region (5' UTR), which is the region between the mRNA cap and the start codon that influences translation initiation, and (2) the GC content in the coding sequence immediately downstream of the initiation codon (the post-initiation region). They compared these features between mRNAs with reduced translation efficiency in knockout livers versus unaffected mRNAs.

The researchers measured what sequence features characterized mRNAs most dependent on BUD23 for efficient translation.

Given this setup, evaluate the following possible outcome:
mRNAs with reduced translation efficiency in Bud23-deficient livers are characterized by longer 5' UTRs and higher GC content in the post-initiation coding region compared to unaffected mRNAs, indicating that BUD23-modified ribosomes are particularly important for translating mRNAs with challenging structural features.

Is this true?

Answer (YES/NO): NO